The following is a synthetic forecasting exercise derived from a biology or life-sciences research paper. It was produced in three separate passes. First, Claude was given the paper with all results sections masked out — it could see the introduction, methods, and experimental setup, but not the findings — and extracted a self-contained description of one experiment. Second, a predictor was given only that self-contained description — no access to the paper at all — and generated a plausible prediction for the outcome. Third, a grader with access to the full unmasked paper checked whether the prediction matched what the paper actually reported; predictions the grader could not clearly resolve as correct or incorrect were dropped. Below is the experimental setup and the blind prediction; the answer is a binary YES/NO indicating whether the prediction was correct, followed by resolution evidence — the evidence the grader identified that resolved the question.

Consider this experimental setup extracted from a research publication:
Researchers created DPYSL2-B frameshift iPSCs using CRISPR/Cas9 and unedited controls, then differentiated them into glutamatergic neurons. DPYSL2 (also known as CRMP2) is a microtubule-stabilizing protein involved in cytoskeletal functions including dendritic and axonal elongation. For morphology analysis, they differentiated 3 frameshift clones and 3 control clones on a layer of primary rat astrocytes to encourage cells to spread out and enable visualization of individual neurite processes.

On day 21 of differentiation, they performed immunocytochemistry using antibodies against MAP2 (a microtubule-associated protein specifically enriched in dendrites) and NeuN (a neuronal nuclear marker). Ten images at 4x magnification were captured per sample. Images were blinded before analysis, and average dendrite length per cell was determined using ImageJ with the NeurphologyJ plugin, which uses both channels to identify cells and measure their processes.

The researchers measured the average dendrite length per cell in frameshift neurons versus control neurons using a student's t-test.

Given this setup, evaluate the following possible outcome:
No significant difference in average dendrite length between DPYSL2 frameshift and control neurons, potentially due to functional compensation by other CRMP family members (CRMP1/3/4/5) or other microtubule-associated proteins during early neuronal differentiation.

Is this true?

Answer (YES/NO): NO